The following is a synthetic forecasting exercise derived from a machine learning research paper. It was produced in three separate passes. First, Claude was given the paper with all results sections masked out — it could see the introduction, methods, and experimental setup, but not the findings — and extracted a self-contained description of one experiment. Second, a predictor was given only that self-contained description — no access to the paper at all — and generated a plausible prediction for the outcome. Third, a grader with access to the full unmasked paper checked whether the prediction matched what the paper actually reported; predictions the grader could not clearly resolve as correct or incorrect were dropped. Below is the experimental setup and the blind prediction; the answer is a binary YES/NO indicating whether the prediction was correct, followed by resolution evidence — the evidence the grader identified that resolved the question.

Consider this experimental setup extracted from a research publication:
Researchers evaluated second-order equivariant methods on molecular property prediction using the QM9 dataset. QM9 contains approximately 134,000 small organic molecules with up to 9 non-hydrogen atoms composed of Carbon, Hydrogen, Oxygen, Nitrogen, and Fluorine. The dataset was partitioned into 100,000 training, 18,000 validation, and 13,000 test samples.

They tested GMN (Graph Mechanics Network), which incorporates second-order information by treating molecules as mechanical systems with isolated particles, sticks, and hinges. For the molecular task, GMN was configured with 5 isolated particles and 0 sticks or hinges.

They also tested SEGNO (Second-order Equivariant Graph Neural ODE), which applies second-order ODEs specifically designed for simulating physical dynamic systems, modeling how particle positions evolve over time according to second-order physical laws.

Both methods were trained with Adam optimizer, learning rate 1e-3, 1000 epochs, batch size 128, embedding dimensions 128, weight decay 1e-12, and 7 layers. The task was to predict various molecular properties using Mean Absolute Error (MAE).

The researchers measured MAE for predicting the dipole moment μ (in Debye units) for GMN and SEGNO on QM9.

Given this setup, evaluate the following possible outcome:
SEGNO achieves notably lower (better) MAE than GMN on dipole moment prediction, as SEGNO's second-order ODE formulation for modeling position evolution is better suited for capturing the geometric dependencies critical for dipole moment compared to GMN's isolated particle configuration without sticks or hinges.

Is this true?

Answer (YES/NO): NO